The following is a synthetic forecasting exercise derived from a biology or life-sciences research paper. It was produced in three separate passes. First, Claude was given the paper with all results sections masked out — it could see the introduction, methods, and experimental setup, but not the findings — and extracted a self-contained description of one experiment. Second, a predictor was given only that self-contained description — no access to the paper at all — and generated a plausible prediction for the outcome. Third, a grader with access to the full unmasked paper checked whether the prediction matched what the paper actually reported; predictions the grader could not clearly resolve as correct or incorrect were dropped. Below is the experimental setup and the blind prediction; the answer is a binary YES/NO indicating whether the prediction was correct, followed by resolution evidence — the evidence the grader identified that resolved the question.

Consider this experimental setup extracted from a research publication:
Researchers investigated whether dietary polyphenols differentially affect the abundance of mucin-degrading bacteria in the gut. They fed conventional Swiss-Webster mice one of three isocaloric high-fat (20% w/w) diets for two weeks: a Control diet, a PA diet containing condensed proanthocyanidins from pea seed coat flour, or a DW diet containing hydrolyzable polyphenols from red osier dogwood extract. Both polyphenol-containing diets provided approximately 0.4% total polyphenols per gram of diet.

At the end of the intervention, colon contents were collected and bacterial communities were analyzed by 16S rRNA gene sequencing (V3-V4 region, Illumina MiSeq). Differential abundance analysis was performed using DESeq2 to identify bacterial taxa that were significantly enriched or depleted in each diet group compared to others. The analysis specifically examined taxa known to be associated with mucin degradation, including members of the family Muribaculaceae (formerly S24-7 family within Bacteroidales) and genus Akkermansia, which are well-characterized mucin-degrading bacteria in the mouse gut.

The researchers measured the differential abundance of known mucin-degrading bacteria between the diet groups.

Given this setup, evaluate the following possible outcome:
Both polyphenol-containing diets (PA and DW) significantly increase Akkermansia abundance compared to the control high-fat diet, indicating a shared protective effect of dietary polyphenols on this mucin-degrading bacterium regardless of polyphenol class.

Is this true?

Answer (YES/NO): NO